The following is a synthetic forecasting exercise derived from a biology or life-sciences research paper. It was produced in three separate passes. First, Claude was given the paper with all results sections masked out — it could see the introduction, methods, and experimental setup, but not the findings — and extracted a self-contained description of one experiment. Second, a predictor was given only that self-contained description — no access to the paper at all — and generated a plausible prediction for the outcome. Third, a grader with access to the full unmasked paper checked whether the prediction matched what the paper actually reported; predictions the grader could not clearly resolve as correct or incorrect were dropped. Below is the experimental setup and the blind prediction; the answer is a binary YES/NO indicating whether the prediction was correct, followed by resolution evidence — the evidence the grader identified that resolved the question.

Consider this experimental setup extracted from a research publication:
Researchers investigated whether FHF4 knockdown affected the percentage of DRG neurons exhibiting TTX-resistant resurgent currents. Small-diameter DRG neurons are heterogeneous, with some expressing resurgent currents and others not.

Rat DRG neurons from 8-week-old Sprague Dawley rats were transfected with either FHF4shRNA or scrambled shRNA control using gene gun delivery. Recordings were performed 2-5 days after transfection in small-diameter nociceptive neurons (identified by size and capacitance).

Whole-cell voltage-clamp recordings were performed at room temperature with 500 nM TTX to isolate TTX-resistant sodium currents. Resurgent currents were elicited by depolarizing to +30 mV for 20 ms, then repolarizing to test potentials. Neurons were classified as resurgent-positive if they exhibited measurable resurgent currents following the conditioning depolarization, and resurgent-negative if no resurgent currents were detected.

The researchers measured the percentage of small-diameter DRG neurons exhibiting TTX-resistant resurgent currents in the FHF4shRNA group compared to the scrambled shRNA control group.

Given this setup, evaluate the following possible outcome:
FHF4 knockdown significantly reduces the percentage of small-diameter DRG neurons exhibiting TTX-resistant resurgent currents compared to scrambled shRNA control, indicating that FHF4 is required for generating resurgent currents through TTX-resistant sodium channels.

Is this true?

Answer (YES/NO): YES